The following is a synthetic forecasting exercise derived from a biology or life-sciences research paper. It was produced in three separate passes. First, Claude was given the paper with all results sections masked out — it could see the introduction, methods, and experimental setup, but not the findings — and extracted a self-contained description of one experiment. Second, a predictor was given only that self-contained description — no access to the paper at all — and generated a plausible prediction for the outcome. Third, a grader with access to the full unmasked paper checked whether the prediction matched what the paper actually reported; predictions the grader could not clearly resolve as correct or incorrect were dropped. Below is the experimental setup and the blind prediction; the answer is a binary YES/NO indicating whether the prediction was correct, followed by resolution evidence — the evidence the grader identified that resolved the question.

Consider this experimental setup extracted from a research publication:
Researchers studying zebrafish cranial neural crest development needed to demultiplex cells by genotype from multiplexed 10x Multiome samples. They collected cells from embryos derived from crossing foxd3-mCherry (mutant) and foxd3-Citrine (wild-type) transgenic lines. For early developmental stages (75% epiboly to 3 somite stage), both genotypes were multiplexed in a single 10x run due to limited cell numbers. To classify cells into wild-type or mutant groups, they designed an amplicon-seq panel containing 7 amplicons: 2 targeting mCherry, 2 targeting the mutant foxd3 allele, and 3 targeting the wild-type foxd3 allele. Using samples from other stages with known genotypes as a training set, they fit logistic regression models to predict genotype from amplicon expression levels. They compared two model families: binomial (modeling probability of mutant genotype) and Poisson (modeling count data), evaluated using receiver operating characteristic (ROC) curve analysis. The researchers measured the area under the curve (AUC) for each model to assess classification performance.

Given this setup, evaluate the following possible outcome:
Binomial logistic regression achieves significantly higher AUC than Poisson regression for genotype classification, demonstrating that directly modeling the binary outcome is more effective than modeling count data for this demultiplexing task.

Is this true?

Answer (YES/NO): NO